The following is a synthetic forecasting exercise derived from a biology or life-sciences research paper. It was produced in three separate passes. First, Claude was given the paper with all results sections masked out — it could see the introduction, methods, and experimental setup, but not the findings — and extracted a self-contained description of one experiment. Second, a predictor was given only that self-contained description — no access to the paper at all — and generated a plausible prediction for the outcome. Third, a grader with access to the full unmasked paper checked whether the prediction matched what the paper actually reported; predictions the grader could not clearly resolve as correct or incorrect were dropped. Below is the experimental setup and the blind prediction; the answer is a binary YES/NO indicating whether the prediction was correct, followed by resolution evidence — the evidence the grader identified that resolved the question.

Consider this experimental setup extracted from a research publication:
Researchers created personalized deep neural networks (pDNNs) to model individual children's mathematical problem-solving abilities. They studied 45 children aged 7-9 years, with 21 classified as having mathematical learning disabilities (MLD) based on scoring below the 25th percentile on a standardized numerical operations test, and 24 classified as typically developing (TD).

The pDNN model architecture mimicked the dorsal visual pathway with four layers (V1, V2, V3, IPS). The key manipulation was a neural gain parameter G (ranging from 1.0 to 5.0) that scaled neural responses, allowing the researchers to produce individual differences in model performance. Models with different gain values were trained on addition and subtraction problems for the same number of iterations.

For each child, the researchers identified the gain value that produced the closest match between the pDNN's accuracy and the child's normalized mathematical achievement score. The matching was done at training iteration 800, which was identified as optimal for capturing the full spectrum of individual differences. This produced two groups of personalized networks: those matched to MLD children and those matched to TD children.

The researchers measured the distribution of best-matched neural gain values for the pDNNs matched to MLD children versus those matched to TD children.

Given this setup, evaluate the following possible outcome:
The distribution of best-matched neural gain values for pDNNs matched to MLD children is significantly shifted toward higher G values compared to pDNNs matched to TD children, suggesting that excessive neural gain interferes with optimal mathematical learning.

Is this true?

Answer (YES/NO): YES